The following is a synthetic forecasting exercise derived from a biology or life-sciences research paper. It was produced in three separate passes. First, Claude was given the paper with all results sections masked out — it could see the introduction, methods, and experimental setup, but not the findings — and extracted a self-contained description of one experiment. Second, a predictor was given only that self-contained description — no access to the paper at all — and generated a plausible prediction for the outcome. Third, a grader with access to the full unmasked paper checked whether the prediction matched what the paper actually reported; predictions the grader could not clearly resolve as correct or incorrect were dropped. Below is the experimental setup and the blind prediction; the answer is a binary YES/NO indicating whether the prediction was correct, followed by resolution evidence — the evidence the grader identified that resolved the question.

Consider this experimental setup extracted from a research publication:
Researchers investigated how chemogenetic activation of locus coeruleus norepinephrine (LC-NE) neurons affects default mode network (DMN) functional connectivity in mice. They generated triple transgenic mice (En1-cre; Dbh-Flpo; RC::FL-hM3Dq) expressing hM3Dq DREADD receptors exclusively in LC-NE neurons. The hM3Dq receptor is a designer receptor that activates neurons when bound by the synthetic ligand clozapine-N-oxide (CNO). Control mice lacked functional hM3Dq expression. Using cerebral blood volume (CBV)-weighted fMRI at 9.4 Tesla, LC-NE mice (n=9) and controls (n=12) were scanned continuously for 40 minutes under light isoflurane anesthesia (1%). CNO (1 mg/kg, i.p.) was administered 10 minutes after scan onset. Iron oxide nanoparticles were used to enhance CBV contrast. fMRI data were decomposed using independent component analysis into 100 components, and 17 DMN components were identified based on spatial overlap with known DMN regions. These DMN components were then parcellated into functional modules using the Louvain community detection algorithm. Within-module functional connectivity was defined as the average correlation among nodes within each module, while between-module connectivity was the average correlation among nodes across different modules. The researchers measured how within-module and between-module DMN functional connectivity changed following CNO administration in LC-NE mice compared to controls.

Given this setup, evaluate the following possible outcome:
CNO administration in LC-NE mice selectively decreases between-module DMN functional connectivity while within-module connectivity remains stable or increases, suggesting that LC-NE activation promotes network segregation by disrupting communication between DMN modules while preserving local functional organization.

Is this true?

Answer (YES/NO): NO